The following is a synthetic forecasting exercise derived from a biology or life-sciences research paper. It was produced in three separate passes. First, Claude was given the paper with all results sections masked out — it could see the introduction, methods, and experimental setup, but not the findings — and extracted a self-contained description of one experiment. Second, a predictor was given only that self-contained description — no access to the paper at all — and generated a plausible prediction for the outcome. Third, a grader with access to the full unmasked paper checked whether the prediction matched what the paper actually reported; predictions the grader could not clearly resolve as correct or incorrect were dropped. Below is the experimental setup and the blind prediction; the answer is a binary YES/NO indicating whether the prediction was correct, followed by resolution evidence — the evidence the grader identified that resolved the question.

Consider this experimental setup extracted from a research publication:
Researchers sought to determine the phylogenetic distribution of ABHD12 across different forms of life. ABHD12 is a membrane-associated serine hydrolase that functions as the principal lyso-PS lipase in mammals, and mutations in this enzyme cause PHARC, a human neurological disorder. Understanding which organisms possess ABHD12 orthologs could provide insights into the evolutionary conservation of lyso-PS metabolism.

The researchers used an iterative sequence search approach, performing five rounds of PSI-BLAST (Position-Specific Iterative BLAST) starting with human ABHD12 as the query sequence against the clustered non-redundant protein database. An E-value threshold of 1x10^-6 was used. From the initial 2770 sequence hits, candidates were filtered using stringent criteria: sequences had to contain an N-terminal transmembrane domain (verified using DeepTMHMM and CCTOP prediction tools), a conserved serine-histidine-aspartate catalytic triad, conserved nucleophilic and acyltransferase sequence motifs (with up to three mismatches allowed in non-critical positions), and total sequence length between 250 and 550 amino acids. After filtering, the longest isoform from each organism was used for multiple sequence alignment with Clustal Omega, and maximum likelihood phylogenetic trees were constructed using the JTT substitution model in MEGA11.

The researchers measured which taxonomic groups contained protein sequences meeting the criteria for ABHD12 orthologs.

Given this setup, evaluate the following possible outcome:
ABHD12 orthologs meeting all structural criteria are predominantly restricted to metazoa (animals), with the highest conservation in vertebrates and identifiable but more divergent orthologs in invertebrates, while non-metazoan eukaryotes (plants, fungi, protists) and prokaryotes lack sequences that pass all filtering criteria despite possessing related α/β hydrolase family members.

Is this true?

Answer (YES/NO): YES